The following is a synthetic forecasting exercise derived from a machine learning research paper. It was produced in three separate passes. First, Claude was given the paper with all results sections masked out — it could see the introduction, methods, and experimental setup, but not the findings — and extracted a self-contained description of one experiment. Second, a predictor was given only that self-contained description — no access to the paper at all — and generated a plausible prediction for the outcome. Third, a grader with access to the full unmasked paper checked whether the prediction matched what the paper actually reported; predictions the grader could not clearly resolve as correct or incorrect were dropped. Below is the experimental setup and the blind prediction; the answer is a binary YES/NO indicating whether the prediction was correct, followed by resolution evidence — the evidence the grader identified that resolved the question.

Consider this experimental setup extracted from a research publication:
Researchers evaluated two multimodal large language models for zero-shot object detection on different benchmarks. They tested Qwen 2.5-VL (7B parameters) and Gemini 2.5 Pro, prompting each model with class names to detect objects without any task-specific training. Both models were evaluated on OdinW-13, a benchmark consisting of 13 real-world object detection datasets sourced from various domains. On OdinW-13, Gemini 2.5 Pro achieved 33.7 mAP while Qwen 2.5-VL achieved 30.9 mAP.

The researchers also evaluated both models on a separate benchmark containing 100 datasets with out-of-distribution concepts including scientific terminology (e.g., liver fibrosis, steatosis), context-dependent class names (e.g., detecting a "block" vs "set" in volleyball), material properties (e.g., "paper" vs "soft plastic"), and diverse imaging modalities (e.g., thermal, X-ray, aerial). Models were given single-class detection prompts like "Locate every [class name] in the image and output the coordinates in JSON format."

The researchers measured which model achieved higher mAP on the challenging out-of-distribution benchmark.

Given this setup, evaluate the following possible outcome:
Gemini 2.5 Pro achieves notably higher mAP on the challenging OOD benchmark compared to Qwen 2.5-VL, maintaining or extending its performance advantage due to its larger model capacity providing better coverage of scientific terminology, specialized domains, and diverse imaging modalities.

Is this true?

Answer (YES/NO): NO